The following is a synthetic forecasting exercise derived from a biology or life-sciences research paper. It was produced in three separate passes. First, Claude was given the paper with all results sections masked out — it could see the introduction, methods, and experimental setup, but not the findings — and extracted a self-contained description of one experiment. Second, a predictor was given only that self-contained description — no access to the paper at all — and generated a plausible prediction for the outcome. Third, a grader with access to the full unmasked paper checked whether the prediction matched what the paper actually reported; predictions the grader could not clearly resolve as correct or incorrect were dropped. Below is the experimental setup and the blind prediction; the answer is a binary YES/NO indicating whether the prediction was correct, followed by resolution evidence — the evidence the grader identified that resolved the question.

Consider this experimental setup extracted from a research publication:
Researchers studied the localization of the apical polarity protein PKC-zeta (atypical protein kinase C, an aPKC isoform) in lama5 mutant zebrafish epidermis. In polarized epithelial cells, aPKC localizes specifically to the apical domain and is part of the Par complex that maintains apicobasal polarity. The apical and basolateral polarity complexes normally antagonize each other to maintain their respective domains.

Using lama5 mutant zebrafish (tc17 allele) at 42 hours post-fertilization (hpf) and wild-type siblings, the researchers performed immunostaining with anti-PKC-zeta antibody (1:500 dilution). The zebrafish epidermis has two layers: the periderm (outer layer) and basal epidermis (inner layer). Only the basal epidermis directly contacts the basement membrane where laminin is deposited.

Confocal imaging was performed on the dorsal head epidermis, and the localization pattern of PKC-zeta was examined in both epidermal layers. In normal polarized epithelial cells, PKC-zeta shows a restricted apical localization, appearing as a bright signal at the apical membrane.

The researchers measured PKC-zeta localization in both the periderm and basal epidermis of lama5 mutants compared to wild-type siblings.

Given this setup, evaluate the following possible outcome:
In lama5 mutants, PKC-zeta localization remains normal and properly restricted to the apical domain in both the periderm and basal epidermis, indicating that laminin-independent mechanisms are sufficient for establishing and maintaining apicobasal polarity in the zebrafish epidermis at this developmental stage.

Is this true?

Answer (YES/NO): NO